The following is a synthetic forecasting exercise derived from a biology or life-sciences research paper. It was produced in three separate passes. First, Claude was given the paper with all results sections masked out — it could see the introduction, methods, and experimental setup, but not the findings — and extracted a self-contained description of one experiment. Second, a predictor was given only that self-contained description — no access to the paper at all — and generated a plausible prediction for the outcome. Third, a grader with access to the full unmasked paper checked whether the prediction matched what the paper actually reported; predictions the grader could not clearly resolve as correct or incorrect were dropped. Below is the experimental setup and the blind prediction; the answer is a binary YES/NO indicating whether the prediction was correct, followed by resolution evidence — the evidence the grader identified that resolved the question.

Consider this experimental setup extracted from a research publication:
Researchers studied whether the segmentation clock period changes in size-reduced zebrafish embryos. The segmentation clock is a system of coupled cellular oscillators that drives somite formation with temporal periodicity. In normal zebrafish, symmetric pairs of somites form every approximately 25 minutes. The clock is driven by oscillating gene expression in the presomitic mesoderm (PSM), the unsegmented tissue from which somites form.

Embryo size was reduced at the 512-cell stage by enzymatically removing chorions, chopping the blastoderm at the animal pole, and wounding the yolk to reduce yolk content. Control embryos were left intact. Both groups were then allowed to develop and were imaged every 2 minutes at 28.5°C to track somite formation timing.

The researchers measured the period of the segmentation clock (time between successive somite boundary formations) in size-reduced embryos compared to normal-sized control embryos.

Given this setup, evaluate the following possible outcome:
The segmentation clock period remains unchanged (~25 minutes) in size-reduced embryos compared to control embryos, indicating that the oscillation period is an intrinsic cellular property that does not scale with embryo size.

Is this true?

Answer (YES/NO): YES